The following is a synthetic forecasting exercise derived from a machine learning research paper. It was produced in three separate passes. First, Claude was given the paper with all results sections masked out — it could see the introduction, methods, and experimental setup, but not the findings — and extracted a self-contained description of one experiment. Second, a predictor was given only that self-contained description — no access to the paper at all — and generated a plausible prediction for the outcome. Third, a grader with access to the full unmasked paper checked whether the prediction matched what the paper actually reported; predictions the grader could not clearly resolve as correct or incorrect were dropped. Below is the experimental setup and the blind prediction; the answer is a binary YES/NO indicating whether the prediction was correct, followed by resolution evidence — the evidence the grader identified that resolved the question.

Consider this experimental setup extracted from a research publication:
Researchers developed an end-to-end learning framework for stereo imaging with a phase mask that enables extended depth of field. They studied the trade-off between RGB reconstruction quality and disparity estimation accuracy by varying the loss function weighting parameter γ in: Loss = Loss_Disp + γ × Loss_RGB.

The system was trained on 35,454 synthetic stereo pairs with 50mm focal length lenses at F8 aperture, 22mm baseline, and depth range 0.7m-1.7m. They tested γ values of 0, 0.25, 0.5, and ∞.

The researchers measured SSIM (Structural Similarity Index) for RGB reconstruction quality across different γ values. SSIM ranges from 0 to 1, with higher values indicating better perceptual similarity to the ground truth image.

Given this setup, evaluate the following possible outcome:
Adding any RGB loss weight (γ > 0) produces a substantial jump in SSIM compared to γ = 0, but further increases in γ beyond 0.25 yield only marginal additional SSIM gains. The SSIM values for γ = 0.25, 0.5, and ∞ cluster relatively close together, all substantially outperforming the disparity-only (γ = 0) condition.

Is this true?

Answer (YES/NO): YES